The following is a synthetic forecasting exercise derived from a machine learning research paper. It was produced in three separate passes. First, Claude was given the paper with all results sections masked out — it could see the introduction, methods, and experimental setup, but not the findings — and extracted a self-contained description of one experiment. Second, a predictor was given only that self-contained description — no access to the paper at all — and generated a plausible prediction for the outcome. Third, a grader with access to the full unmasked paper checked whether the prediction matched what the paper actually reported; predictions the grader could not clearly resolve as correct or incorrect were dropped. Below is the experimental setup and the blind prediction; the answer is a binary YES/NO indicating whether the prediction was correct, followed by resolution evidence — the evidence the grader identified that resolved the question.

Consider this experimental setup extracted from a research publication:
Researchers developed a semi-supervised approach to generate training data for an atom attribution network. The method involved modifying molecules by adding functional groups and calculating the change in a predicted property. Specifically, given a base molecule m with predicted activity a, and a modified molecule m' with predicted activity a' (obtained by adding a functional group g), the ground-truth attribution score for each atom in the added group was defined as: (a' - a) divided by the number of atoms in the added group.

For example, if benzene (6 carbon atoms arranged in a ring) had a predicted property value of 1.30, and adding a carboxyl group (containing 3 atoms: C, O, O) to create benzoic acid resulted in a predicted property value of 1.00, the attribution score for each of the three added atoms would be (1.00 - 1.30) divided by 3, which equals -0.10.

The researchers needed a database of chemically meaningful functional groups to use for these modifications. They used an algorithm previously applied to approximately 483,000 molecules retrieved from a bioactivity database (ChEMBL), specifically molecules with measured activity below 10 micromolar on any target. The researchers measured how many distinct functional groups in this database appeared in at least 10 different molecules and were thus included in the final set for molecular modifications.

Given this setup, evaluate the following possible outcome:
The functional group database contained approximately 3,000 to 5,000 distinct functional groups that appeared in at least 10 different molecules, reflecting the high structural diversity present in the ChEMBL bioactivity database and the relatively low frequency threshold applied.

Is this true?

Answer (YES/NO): NO